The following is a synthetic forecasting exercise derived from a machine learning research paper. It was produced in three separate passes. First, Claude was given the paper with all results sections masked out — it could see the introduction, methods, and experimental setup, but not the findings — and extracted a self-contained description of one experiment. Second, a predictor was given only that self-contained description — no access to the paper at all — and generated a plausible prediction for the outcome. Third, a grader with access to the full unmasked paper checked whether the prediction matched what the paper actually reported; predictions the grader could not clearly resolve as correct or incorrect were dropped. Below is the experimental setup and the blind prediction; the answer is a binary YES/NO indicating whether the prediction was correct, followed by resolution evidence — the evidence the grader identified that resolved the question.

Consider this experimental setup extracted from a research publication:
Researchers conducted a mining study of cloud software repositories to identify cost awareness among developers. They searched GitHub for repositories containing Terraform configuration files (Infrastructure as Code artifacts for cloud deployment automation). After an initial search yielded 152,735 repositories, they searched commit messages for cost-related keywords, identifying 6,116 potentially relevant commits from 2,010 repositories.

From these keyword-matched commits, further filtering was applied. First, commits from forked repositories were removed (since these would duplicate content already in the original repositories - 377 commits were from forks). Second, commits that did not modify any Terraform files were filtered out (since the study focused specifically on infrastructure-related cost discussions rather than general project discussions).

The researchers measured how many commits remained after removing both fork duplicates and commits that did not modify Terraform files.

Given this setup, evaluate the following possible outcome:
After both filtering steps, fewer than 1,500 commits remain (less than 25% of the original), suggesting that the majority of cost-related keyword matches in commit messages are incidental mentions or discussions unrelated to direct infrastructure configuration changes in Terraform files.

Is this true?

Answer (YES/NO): NO